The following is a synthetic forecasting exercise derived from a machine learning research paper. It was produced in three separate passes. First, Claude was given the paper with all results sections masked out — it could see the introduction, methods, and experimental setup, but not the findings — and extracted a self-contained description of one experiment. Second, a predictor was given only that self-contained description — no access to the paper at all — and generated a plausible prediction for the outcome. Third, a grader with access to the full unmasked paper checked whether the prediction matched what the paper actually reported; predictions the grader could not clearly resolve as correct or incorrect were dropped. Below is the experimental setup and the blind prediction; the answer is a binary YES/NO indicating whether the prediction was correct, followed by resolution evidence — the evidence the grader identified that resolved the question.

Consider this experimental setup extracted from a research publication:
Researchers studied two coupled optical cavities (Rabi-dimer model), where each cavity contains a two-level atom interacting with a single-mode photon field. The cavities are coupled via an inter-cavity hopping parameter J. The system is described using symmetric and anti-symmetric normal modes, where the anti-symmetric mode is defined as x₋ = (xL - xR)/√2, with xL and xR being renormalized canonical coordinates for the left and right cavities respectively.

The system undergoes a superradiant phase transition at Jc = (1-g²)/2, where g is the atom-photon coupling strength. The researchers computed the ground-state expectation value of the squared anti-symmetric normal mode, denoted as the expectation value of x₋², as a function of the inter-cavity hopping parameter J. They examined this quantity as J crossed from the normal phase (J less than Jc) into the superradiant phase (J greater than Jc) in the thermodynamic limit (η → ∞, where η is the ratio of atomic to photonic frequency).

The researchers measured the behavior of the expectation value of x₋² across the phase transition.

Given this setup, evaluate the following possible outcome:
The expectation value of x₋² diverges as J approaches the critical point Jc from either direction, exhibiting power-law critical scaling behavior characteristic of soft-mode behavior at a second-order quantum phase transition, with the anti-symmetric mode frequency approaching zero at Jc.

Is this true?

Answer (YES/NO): NO